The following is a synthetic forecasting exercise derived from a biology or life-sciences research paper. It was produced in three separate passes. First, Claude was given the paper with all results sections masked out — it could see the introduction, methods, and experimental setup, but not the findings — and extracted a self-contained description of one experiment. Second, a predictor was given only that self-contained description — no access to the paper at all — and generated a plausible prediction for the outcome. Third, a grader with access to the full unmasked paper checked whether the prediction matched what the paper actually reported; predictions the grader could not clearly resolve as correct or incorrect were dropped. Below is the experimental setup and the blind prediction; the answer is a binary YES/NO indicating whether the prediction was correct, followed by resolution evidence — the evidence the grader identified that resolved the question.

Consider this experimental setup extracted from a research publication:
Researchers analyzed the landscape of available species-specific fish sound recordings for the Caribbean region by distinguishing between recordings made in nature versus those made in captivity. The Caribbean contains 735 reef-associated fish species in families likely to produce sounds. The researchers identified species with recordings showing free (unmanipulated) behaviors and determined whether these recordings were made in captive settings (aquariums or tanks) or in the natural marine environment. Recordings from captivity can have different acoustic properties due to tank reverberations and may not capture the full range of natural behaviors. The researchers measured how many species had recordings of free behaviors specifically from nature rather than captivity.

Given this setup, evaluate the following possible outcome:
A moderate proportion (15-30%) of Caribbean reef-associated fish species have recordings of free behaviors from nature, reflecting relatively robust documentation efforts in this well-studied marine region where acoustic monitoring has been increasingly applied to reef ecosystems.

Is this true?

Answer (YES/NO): NO